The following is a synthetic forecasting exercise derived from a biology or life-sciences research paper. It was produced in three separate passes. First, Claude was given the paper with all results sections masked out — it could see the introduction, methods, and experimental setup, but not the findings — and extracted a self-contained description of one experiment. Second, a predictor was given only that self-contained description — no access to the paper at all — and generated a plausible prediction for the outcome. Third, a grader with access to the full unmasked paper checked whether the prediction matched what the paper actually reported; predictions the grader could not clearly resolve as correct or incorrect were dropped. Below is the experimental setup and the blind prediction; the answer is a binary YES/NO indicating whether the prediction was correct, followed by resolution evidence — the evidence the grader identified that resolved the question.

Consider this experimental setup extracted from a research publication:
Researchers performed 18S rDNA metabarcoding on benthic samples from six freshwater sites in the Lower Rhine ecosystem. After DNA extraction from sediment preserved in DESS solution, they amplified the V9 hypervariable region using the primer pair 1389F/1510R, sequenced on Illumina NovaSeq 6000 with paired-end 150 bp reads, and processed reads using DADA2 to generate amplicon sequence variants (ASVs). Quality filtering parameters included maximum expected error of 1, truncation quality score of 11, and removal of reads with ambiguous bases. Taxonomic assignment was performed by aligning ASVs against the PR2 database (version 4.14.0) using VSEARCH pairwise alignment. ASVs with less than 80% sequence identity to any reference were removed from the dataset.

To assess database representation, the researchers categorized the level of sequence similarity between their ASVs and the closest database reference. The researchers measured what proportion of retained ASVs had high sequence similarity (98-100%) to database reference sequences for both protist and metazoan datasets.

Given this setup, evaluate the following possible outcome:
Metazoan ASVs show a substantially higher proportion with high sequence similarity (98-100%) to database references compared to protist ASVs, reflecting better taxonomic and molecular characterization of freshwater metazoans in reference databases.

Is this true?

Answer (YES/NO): NO